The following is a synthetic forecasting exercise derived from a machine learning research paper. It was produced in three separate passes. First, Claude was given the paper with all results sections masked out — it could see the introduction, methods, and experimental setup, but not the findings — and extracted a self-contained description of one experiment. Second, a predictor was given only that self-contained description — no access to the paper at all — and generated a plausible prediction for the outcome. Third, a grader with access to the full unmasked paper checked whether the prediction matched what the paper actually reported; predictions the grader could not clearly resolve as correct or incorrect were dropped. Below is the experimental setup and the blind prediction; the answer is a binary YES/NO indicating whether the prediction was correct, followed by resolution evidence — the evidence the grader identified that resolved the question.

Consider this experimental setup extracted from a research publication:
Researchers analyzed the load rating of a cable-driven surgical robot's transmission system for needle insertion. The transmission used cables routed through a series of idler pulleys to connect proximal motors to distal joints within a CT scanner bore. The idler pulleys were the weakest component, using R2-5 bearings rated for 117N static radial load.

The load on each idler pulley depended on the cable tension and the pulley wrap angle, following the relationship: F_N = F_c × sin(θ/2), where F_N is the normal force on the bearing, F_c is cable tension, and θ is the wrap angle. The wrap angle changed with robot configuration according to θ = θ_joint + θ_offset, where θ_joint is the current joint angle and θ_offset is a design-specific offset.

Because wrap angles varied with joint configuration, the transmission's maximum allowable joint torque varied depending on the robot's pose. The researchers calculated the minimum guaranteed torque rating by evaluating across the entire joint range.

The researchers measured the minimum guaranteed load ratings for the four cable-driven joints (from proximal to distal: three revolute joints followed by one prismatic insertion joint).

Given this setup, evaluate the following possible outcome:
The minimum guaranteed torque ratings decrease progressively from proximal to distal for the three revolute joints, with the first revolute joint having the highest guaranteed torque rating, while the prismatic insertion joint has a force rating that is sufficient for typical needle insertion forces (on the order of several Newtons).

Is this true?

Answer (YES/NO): NO